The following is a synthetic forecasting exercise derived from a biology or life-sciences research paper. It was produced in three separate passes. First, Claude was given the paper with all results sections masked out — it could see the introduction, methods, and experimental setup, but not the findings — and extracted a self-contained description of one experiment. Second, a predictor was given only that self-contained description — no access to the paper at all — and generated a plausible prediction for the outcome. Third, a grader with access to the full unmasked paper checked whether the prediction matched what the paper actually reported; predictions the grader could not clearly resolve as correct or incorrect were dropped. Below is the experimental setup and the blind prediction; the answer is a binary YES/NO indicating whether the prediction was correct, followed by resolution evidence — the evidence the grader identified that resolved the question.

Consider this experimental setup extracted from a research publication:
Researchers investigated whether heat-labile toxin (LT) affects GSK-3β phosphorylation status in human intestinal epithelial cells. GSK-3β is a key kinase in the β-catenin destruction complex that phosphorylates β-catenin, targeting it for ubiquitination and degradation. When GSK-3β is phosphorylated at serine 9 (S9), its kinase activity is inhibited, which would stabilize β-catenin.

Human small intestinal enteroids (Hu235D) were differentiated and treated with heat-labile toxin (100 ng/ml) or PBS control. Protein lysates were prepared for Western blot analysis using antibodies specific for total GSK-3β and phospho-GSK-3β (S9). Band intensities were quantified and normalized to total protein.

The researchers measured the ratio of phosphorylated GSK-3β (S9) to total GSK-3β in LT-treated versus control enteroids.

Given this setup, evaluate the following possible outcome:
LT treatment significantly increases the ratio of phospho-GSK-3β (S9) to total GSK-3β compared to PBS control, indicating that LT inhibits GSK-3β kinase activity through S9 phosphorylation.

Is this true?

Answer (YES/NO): YES